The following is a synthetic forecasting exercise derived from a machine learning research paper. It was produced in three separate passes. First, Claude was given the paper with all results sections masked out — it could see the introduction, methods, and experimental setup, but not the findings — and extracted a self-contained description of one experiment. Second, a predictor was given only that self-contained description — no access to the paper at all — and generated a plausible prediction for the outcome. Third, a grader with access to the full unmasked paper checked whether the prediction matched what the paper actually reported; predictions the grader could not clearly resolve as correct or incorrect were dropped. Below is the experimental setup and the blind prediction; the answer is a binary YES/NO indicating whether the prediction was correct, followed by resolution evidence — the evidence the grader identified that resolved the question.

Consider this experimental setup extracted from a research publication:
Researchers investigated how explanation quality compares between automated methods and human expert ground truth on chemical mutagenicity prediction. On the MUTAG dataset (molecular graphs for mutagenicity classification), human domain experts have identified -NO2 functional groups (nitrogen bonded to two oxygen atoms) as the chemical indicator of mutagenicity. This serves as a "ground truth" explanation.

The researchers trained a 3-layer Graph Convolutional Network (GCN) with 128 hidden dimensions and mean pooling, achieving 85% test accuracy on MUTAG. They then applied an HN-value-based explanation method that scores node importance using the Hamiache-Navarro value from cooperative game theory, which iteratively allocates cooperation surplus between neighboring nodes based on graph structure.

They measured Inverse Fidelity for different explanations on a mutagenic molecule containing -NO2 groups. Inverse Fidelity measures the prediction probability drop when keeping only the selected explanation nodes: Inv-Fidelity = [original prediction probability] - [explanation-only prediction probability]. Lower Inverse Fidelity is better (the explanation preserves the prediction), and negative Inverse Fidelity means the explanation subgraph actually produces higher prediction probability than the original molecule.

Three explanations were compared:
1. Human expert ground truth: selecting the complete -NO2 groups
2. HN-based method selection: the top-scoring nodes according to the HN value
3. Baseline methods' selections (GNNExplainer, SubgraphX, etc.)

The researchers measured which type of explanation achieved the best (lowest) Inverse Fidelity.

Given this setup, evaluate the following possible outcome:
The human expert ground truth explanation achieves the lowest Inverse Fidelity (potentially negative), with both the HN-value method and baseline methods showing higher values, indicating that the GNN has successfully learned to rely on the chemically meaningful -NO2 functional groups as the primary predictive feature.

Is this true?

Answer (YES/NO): NO